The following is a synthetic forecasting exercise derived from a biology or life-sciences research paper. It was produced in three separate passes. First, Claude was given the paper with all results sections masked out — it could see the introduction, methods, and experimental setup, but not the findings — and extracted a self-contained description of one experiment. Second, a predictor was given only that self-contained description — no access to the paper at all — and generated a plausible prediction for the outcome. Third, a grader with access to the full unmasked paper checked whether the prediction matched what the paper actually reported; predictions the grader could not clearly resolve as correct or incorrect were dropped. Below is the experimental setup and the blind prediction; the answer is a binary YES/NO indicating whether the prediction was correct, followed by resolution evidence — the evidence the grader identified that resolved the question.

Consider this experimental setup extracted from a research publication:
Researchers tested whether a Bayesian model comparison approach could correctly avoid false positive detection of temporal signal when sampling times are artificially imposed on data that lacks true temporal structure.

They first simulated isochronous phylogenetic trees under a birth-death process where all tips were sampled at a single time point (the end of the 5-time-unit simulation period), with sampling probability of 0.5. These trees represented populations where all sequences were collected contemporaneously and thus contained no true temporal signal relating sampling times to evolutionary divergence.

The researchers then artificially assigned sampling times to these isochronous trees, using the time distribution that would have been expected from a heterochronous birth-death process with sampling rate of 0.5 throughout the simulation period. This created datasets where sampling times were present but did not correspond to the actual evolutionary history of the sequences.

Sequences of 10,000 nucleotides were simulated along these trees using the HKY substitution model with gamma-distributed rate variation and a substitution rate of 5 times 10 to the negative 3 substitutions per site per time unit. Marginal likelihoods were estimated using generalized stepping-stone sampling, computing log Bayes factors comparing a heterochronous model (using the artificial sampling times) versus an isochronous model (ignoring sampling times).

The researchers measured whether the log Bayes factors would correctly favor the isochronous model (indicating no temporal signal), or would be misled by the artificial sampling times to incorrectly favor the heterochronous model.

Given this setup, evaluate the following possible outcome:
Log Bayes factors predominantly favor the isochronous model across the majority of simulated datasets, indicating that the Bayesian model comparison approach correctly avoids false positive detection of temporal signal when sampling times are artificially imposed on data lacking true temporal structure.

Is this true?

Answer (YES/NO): YES